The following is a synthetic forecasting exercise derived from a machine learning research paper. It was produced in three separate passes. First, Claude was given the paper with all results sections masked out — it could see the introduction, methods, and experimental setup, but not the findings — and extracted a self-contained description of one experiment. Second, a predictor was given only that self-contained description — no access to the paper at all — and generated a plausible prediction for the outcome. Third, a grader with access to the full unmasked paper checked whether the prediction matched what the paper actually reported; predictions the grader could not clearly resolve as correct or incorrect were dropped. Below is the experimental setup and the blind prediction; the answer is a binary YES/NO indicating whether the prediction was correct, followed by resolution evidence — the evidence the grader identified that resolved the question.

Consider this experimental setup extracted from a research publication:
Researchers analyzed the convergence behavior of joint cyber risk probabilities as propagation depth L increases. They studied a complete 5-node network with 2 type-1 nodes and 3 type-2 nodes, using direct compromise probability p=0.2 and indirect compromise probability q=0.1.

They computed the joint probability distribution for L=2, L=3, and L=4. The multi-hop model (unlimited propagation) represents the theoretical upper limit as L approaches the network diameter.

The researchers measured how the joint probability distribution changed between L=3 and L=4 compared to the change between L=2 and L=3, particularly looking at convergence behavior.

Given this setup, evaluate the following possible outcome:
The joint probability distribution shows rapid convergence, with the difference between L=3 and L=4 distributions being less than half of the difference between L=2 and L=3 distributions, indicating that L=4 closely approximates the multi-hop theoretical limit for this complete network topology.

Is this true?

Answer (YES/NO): YES